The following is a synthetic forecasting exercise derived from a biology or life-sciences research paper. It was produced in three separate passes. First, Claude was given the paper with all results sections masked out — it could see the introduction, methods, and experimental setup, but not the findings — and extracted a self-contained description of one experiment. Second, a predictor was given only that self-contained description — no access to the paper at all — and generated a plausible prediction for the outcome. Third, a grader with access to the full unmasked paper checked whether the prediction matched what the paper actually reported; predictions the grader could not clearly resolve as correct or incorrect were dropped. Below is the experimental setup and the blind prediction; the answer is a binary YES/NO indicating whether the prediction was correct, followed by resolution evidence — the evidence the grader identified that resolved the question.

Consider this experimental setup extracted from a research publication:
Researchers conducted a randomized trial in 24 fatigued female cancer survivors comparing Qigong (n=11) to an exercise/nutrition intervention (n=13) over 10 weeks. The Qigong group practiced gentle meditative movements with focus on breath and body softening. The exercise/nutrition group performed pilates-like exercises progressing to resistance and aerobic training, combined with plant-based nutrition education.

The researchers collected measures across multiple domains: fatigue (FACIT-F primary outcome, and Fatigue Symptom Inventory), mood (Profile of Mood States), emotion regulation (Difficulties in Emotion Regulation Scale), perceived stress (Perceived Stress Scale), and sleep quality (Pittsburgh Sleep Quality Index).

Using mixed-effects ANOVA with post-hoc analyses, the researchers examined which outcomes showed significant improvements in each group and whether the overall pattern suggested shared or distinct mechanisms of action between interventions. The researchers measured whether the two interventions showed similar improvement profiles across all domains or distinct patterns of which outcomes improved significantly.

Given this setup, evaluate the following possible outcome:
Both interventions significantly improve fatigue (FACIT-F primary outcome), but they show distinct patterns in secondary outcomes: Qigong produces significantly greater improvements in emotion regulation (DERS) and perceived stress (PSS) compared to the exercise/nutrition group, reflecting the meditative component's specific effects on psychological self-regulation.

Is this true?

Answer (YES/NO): NO